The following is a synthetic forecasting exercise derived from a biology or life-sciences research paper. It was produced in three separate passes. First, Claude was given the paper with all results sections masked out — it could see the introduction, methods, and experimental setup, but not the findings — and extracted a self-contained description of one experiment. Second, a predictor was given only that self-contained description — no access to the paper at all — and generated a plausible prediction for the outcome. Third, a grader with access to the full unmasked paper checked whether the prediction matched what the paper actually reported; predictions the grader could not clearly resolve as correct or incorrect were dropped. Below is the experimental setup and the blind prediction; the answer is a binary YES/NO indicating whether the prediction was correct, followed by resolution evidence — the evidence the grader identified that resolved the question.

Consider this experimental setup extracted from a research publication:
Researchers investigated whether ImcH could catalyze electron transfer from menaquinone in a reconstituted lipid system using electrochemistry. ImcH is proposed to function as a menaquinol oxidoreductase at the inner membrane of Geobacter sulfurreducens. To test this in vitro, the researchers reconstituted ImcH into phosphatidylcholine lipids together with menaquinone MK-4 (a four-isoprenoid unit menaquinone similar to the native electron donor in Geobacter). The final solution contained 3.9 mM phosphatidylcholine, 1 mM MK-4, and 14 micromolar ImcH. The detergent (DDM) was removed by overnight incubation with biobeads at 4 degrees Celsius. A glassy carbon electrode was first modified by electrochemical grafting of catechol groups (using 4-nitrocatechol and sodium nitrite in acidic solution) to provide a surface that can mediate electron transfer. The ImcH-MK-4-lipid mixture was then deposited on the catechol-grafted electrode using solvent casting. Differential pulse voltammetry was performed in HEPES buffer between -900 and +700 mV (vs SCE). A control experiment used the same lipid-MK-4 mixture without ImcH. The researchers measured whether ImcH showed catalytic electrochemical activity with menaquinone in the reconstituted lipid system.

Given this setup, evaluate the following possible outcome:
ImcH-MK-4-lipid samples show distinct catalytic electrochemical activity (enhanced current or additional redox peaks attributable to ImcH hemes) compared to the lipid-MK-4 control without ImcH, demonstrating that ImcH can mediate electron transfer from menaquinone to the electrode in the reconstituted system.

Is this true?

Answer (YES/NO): NO